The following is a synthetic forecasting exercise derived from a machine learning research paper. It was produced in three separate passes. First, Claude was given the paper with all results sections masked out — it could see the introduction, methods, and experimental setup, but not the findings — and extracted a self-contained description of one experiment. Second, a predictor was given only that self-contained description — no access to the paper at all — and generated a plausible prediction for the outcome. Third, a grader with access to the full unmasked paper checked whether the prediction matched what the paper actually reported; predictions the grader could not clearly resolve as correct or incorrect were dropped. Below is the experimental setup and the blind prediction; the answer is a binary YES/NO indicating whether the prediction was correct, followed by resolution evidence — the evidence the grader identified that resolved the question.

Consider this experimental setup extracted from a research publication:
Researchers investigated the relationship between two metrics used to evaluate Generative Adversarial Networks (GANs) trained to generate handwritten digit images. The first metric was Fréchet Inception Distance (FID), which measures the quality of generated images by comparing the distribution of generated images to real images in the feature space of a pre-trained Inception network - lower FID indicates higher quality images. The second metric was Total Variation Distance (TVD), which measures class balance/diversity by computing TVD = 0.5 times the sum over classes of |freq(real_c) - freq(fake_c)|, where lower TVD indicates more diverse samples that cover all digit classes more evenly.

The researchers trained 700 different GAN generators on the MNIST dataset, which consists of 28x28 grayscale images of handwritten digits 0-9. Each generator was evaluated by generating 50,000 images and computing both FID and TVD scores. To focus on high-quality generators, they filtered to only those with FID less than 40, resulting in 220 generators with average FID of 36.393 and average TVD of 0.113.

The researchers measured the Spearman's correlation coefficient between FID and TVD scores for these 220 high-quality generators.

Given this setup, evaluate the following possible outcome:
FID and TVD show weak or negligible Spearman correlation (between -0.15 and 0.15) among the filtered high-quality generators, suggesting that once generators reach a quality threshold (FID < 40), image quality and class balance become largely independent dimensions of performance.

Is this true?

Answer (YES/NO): NO